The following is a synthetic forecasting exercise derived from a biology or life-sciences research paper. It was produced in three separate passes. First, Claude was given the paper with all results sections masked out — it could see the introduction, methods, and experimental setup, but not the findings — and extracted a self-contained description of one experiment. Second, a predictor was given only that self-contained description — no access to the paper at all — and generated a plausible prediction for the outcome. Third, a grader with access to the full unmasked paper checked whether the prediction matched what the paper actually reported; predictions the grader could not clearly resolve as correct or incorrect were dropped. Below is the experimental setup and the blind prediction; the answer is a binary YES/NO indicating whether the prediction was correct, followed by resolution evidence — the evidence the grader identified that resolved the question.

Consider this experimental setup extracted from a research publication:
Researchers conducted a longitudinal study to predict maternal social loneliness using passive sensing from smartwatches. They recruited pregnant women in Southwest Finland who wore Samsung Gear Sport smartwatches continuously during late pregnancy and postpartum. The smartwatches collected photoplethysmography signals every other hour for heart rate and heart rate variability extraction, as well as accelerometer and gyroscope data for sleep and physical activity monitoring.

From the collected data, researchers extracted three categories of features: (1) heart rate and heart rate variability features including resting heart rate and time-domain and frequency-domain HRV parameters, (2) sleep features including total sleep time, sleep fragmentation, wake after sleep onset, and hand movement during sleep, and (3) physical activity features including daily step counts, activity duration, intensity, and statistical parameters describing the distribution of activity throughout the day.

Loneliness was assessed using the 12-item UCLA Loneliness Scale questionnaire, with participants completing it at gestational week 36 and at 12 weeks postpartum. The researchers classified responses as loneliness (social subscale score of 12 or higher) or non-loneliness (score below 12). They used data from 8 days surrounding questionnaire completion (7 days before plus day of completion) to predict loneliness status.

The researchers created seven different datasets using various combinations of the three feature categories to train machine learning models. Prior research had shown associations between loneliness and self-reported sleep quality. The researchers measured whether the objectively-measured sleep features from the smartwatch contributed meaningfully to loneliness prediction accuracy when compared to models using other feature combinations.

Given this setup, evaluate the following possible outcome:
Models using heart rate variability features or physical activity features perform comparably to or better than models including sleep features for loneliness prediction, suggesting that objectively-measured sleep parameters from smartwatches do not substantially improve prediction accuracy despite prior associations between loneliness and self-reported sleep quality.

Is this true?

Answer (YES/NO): YES